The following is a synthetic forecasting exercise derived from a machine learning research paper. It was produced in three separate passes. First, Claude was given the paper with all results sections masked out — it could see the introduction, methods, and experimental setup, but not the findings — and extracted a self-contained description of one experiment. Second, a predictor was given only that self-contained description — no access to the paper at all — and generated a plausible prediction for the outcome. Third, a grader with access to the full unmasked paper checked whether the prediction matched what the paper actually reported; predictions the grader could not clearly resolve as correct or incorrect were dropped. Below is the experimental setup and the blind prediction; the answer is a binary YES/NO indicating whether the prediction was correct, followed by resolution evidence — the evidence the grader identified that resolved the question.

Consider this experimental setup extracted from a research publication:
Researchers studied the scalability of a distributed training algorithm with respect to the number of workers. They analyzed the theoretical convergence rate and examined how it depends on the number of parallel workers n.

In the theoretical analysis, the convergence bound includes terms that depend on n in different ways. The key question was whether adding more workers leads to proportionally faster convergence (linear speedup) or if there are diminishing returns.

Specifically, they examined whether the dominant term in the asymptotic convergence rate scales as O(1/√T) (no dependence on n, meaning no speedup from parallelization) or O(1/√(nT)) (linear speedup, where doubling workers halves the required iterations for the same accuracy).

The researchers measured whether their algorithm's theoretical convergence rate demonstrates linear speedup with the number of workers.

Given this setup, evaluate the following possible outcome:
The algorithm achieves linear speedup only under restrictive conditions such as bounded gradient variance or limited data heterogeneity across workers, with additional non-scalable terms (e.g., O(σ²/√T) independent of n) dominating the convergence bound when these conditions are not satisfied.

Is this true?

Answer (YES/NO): NO